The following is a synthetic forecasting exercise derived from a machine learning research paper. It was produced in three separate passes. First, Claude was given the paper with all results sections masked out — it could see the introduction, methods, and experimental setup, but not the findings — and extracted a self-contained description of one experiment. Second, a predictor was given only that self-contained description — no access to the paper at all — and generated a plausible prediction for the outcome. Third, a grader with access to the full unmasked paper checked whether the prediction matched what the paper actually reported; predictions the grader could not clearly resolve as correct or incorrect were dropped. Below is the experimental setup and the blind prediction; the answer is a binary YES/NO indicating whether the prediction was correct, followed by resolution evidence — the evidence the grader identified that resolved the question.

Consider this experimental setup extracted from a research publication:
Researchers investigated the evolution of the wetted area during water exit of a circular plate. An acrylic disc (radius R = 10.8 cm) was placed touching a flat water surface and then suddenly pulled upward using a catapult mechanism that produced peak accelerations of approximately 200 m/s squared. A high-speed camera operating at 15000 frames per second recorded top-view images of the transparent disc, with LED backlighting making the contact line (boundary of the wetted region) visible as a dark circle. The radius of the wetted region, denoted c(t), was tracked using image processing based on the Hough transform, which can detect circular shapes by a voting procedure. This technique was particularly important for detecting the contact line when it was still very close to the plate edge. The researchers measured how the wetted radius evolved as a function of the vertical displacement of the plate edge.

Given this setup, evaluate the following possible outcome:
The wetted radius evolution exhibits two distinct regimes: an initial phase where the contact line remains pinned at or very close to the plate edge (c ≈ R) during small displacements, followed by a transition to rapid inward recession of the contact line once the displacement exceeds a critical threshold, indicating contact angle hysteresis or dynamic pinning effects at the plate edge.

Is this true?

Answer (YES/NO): NO